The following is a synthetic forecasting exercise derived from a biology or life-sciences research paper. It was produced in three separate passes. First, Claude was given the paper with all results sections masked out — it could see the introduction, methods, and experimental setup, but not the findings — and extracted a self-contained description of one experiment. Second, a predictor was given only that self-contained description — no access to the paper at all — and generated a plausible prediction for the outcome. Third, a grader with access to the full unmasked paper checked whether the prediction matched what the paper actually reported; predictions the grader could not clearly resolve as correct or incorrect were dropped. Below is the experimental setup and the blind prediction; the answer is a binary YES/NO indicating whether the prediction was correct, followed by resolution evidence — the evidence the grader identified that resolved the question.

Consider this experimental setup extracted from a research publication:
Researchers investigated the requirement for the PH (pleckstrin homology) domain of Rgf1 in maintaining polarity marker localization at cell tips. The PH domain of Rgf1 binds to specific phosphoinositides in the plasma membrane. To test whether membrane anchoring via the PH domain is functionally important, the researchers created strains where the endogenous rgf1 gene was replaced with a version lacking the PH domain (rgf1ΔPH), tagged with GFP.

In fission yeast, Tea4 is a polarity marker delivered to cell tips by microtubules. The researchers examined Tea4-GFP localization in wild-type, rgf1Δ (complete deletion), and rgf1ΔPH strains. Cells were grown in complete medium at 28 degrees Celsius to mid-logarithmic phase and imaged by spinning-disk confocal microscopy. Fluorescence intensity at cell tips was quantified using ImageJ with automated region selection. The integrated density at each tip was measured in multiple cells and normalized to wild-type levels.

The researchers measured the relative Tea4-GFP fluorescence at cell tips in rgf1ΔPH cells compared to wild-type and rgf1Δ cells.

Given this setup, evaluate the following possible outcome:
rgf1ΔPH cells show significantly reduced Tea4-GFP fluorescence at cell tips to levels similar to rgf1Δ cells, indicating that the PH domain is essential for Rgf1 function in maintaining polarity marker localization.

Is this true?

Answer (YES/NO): NO